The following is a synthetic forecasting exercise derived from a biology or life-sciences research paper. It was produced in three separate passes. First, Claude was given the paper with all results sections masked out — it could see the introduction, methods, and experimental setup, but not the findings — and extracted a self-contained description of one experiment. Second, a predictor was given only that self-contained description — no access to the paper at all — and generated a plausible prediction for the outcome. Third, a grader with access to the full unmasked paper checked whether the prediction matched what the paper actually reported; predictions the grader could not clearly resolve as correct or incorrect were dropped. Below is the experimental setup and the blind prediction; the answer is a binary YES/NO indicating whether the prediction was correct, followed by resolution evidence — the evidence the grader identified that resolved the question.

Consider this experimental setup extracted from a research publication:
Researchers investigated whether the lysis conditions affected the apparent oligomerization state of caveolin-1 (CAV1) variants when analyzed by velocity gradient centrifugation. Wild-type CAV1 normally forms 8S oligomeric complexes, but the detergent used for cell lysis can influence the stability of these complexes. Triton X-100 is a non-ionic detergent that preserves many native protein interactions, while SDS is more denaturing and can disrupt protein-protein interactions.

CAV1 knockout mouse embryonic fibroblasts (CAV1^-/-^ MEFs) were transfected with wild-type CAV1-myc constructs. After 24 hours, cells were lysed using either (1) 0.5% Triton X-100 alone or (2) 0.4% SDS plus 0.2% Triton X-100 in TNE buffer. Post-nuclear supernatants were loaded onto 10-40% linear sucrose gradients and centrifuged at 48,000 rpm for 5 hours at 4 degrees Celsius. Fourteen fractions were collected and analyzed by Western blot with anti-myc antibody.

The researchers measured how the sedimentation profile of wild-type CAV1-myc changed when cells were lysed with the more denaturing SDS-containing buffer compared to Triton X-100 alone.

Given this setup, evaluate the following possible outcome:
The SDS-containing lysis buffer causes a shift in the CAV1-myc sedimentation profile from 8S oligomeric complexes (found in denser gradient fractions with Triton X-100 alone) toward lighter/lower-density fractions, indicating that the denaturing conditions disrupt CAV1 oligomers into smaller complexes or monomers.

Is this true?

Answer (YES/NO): NO